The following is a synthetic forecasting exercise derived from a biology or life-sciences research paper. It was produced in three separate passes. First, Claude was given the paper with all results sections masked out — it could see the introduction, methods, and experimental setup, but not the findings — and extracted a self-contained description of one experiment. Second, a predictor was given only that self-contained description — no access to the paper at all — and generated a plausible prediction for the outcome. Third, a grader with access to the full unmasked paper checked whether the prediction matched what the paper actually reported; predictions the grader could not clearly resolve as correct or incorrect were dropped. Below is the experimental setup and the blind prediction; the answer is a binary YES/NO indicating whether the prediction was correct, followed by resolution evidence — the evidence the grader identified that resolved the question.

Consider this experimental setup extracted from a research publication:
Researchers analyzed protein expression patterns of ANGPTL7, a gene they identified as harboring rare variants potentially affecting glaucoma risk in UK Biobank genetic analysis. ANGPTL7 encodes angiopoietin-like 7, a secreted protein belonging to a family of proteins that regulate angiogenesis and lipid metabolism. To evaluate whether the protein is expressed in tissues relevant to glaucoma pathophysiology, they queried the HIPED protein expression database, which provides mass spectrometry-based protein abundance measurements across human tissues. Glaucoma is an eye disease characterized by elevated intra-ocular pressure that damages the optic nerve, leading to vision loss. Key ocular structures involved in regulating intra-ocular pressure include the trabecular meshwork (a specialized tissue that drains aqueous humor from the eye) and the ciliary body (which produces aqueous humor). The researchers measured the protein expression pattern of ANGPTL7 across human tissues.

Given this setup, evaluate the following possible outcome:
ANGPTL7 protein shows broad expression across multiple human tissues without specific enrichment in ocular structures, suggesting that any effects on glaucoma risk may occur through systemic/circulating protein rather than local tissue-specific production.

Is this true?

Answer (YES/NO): NO